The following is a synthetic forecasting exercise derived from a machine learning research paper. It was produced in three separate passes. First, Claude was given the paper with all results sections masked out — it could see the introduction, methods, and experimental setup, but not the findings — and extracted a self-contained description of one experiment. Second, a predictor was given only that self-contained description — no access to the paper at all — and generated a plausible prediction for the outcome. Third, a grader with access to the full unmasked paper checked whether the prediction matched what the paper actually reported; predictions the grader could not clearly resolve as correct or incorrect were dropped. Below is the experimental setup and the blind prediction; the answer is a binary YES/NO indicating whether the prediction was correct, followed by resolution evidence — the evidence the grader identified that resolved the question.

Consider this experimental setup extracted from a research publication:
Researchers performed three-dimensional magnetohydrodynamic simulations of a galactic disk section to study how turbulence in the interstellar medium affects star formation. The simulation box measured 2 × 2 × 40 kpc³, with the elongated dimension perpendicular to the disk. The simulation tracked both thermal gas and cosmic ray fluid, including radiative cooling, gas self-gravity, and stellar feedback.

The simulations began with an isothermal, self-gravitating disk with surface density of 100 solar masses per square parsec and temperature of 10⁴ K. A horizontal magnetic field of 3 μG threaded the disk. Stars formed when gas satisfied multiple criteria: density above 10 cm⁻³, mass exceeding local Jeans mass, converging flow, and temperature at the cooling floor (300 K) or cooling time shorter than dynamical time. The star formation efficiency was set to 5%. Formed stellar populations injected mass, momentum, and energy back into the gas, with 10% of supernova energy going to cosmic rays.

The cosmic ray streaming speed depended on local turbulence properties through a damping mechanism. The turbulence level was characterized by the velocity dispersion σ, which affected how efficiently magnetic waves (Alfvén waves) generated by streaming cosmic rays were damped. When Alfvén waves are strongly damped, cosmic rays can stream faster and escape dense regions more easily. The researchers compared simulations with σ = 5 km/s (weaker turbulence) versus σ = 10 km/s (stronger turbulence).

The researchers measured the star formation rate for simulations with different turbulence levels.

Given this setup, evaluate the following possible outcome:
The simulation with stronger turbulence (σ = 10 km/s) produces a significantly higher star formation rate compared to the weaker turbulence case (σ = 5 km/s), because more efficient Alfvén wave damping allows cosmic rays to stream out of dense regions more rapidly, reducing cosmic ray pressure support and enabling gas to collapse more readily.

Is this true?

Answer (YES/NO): YES